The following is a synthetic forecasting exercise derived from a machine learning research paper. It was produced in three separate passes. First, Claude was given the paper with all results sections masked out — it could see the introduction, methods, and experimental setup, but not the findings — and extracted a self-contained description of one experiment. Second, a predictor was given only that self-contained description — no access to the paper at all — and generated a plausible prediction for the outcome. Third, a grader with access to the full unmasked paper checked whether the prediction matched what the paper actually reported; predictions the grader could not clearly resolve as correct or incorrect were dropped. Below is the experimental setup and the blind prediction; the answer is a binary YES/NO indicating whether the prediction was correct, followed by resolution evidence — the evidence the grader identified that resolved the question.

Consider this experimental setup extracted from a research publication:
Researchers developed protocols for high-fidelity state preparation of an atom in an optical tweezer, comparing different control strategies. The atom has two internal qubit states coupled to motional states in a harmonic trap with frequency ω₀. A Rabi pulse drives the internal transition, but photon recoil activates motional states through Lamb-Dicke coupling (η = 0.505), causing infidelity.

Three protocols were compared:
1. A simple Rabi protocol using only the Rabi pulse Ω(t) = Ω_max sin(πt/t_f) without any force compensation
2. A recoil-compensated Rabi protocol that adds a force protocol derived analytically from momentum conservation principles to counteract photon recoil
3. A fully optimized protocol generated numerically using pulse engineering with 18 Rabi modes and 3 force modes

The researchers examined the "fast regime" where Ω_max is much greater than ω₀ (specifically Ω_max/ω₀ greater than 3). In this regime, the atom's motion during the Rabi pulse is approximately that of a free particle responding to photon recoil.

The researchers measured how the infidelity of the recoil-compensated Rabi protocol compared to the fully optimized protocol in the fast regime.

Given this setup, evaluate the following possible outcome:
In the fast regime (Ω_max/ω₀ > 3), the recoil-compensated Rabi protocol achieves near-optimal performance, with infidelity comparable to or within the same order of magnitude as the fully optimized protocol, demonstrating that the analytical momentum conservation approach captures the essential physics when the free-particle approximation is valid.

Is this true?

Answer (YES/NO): YES